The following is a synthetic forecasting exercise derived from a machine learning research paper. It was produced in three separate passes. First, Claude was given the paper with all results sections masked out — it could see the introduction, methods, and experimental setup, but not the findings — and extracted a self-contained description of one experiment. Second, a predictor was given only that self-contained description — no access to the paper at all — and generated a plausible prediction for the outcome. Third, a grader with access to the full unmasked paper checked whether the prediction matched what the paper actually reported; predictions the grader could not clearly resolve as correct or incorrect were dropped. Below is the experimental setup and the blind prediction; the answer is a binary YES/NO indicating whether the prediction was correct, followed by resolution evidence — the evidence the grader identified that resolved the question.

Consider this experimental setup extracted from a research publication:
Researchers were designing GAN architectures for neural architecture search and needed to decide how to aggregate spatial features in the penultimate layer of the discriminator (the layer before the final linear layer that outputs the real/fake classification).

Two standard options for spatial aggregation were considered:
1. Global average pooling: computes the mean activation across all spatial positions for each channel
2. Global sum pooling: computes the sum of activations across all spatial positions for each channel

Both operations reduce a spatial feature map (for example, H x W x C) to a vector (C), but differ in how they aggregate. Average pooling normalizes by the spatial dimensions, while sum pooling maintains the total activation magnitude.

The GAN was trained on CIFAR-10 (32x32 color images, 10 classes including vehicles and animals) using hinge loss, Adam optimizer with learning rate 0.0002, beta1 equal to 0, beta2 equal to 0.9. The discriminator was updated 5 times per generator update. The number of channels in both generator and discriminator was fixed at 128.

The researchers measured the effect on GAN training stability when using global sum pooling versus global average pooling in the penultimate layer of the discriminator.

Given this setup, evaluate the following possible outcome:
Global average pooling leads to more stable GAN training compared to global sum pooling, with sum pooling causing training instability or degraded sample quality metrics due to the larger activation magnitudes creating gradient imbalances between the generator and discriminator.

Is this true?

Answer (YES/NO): NO